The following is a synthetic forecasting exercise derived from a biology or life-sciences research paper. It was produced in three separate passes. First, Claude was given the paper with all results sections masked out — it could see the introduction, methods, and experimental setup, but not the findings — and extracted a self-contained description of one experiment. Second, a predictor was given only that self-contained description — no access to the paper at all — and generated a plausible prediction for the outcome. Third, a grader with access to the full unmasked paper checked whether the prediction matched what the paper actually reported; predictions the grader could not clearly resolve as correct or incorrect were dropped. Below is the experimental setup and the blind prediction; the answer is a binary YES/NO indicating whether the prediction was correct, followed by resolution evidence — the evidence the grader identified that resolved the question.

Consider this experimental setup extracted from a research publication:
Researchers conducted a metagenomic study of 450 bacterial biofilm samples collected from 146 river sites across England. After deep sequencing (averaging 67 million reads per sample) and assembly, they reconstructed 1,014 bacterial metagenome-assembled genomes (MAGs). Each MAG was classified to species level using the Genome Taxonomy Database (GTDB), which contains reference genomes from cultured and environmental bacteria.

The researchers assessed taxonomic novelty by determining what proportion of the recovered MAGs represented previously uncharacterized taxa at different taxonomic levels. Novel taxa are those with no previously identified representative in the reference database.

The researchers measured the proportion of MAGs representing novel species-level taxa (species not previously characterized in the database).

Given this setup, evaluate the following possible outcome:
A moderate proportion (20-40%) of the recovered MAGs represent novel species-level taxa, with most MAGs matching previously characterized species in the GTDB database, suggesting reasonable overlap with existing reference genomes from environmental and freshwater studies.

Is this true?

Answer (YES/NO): NO